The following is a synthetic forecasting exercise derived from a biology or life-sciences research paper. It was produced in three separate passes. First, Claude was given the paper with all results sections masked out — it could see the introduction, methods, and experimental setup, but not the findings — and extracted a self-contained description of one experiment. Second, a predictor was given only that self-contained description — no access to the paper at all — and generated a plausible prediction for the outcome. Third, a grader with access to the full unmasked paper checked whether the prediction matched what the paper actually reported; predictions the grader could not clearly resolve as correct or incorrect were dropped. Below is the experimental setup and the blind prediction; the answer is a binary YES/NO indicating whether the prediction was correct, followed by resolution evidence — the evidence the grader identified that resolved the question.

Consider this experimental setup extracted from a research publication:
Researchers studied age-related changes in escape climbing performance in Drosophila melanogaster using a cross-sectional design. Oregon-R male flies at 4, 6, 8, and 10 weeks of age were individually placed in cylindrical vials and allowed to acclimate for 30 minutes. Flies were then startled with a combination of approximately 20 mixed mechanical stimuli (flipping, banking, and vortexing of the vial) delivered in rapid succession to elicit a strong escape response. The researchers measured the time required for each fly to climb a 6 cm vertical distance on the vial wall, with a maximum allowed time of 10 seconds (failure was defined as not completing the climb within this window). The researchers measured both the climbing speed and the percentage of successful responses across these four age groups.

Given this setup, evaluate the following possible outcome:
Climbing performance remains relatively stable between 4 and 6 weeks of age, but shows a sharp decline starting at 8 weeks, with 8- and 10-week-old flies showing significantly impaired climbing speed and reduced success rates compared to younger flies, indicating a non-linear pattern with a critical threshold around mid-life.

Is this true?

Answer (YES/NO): NO